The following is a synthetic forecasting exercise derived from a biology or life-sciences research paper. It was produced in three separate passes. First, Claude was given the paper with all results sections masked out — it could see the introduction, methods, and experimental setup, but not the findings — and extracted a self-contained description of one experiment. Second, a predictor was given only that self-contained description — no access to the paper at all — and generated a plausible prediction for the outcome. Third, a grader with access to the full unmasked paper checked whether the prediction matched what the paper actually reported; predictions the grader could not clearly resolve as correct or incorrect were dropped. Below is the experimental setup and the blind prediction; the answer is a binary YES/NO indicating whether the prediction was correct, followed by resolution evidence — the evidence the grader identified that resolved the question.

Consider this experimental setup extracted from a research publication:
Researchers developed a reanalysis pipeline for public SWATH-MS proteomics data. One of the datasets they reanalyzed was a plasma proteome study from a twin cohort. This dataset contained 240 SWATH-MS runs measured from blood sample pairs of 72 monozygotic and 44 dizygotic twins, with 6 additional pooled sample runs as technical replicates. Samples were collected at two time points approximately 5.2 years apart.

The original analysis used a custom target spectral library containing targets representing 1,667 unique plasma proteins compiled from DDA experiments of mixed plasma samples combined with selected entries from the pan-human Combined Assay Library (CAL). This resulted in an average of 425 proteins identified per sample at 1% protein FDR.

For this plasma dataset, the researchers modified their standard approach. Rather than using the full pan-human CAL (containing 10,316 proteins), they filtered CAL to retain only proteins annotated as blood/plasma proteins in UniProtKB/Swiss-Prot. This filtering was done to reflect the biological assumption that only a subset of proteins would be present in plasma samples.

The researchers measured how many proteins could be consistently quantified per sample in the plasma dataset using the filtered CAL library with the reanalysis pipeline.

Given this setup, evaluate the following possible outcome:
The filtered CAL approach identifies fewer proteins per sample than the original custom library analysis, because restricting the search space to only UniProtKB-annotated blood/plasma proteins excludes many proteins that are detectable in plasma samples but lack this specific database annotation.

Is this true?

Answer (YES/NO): YES